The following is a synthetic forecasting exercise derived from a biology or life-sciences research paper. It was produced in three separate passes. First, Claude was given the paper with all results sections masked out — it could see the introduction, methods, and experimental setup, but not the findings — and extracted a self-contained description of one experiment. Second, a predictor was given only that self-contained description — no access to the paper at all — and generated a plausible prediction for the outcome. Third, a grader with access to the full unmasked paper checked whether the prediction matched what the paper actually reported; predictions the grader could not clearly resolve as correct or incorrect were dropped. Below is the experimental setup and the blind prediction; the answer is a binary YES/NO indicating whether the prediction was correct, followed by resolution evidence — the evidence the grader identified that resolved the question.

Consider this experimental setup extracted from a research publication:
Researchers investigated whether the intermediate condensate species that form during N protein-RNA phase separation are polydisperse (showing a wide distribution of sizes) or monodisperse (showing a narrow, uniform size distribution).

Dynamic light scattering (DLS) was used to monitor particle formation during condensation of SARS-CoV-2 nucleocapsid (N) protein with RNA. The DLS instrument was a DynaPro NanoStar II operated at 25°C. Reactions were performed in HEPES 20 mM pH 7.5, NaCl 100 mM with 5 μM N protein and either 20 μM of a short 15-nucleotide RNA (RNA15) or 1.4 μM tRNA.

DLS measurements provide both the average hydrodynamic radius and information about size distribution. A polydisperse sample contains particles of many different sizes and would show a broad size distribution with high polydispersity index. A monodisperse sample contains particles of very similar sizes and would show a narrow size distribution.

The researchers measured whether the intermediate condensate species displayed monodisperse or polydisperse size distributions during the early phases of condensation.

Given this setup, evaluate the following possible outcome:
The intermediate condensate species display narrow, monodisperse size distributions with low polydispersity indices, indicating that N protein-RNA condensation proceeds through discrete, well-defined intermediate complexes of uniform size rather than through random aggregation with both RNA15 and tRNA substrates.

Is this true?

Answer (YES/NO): YES